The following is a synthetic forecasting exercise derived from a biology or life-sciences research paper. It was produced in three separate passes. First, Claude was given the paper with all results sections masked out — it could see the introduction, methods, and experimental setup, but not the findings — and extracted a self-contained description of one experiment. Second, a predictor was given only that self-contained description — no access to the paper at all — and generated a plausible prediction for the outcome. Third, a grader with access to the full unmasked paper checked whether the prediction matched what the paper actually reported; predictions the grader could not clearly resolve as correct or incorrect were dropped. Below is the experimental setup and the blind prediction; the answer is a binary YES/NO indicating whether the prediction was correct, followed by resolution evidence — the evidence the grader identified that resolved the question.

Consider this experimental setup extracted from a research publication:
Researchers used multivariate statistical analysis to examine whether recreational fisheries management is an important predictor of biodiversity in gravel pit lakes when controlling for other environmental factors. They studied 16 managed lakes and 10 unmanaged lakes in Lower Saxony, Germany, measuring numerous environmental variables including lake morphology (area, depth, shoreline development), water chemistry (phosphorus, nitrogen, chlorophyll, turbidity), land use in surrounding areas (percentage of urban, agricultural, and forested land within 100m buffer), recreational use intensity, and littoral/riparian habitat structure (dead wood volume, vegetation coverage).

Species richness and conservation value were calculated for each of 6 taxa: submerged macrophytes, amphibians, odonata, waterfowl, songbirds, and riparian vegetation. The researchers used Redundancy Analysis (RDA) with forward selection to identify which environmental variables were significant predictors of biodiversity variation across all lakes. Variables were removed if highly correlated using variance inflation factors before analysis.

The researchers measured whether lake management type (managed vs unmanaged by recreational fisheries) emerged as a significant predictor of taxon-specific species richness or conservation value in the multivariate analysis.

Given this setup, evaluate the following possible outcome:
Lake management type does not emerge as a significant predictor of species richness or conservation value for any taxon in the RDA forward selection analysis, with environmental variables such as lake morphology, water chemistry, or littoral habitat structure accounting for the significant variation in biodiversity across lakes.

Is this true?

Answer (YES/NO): NO